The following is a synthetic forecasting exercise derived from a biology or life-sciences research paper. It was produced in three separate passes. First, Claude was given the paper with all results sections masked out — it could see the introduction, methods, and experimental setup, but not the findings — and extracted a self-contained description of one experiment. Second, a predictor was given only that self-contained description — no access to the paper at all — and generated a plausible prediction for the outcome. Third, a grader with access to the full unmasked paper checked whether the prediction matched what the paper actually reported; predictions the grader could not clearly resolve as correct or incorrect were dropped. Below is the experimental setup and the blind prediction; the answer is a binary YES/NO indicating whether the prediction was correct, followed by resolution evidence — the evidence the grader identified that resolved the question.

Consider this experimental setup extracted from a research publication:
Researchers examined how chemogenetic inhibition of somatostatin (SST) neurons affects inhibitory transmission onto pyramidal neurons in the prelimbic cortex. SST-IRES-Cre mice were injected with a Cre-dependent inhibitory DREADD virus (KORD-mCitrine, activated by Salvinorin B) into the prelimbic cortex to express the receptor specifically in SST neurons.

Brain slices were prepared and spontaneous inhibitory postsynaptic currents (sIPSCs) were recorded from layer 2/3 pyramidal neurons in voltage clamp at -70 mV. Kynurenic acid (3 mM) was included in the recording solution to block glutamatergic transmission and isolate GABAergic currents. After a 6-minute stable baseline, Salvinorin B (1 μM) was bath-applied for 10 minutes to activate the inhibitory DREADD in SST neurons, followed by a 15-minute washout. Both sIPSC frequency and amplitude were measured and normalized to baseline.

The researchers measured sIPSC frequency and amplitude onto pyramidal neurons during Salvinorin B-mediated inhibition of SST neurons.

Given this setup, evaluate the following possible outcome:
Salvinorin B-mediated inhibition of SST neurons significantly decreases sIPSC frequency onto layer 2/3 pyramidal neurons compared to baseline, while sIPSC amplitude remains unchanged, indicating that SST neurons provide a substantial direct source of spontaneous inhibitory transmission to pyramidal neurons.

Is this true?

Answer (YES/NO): NO